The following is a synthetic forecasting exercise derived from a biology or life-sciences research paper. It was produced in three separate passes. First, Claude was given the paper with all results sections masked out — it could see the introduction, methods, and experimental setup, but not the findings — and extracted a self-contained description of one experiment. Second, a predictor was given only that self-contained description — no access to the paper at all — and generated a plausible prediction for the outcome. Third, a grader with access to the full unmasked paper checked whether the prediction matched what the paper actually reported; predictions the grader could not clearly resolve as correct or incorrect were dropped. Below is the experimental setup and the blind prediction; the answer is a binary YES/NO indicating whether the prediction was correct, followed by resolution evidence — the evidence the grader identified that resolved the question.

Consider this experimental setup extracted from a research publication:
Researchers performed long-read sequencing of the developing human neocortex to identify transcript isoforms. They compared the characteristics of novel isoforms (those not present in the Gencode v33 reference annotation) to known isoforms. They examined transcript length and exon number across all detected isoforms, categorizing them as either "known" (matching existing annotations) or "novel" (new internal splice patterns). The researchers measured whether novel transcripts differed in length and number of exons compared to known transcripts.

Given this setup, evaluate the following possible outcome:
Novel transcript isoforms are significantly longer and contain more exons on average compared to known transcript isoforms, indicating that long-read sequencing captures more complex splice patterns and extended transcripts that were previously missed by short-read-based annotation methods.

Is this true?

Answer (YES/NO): YES